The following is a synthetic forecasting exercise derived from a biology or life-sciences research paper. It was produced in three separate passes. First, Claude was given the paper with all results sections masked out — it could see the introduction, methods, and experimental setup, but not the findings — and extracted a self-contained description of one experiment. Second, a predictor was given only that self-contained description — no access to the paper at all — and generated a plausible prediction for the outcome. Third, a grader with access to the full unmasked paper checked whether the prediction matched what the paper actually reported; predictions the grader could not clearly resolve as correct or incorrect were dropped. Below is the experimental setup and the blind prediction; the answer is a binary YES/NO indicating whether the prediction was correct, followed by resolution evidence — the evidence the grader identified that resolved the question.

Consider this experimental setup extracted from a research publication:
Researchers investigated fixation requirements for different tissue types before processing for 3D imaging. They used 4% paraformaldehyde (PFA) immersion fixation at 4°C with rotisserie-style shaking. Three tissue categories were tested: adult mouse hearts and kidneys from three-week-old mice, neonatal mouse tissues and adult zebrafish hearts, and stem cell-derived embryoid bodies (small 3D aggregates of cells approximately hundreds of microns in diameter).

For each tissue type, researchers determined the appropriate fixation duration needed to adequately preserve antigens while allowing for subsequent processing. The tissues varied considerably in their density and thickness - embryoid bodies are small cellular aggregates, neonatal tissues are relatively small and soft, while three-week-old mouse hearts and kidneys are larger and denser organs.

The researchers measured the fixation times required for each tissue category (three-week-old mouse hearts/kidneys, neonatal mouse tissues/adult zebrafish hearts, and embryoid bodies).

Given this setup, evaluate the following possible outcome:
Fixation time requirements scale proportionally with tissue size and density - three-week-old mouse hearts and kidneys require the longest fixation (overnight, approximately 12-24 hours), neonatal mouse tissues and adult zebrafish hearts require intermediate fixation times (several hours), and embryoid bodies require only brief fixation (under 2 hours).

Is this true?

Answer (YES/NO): NO